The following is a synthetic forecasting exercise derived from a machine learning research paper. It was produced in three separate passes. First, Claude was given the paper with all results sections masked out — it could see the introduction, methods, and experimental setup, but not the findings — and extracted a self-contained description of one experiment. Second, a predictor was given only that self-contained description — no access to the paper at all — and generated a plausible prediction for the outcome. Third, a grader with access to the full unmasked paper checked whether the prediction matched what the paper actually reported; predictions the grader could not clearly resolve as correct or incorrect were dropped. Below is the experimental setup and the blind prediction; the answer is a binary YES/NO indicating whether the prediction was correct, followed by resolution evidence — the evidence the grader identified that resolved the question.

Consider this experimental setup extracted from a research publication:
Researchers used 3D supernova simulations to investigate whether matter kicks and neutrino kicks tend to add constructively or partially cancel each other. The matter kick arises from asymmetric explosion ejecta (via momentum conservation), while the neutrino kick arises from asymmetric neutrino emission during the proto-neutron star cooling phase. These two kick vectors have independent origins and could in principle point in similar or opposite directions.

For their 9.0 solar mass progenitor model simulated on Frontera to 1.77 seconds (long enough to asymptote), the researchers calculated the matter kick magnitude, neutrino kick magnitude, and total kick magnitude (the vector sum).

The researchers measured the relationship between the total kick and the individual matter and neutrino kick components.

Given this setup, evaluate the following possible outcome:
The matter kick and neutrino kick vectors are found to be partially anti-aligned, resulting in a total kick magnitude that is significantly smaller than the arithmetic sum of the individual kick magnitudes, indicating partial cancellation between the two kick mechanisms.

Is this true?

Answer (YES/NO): NO